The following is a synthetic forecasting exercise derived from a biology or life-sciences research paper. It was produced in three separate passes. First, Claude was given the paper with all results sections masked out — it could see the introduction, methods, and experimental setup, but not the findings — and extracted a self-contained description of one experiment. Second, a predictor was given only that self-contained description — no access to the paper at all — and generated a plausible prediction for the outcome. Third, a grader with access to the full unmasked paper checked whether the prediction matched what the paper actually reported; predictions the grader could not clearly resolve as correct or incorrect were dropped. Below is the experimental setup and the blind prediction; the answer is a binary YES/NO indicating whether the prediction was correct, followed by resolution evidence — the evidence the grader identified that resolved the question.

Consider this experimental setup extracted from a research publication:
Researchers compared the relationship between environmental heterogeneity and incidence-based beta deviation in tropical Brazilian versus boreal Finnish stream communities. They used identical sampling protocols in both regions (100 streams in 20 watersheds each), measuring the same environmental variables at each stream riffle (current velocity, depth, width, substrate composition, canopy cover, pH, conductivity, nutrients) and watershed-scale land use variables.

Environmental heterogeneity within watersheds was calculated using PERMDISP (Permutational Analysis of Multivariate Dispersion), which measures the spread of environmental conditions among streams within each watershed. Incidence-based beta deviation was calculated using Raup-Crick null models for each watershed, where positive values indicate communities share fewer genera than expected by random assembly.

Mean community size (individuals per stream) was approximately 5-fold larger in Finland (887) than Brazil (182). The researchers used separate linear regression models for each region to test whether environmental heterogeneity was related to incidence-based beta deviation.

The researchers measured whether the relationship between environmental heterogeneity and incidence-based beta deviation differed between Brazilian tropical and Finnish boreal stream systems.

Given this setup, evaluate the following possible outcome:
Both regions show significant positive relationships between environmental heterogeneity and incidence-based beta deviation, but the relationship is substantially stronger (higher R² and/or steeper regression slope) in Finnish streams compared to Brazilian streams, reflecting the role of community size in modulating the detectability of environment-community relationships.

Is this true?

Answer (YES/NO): NO